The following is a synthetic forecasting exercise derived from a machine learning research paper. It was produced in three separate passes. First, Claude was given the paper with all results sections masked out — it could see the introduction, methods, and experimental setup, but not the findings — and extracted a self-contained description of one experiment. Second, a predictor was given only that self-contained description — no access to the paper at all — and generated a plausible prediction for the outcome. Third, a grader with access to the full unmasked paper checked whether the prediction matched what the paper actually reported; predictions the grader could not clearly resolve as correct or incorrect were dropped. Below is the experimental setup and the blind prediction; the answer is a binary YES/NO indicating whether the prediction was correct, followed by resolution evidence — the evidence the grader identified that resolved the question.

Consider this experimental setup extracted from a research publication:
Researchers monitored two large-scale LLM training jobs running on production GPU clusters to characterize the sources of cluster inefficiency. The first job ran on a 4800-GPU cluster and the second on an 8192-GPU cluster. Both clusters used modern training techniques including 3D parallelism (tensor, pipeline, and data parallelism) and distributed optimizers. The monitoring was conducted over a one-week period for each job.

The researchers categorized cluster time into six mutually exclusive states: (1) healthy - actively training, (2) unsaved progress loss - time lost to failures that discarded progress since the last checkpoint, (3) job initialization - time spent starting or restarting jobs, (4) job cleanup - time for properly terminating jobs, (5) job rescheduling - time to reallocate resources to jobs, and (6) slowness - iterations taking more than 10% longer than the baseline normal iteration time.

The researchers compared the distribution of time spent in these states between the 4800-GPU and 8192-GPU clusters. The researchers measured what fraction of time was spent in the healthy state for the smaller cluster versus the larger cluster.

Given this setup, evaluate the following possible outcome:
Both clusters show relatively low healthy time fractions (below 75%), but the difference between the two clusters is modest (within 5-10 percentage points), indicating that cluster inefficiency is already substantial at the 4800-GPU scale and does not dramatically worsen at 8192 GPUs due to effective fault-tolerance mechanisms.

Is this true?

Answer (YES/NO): NO